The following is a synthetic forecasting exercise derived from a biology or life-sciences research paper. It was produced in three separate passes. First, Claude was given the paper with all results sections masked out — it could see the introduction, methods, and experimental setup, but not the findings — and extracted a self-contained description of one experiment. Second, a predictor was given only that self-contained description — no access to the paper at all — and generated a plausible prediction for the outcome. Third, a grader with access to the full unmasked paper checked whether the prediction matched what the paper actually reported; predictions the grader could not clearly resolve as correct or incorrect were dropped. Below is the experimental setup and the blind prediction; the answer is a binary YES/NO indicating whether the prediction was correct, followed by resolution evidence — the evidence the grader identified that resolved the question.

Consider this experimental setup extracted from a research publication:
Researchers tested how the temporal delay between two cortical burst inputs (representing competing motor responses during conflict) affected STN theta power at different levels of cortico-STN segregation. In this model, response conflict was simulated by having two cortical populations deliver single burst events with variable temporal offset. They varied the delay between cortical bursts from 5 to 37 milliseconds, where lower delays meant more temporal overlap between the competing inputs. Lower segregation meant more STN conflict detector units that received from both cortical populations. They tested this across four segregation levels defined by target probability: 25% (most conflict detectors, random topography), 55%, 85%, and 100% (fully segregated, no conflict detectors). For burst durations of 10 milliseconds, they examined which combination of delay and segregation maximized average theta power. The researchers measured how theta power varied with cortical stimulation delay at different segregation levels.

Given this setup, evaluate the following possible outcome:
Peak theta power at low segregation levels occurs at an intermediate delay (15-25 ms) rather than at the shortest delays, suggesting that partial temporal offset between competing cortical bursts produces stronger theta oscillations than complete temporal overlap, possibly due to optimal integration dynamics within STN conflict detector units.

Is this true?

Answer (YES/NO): NO